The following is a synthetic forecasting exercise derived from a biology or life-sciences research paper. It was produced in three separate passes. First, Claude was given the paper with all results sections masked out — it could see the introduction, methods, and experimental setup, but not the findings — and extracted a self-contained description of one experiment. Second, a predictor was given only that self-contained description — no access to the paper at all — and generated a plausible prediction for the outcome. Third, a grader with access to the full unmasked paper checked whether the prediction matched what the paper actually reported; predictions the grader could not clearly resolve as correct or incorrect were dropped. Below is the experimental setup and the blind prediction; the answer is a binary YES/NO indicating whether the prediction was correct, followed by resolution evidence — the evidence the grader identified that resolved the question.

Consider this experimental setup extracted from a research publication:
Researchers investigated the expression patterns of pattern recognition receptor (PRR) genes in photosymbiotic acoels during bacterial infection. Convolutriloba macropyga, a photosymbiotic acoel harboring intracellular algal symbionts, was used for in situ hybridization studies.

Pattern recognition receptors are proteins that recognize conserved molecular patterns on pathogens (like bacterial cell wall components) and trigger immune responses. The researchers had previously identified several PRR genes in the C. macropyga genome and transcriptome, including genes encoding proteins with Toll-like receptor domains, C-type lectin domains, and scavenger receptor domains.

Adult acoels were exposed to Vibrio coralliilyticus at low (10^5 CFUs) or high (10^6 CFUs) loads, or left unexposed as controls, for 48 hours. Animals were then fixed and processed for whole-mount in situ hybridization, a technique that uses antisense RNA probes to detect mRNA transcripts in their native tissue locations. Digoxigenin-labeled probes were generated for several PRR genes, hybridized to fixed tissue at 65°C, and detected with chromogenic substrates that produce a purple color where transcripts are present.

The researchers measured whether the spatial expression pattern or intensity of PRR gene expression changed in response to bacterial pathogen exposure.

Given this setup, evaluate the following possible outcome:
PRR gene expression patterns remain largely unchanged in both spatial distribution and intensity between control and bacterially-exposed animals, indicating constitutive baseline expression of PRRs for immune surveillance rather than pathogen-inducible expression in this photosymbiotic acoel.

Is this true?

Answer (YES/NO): NO